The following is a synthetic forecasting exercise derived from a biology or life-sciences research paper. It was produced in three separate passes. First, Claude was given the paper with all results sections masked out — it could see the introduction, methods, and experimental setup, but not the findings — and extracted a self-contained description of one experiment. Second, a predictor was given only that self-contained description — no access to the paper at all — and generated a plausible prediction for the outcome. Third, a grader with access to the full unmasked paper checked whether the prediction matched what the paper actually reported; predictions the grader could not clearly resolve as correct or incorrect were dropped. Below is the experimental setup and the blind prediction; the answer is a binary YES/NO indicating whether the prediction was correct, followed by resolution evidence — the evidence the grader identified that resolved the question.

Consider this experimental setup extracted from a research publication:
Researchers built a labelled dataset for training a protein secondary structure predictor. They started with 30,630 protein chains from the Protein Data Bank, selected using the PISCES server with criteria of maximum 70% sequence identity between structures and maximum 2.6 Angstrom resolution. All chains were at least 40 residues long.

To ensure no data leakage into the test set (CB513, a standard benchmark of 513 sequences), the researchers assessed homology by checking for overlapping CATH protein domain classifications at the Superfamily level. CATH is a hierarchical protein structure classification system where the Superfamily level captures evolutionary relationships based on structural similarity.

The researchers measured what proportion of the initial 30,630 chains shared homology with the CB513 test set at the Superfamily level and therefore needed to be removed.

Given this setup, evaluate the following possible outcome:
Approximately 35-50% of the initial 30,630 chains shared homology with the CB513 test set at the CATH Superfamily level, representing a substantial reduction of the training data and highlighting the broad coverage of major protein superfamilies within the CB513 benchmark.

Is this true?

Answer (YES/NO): NO